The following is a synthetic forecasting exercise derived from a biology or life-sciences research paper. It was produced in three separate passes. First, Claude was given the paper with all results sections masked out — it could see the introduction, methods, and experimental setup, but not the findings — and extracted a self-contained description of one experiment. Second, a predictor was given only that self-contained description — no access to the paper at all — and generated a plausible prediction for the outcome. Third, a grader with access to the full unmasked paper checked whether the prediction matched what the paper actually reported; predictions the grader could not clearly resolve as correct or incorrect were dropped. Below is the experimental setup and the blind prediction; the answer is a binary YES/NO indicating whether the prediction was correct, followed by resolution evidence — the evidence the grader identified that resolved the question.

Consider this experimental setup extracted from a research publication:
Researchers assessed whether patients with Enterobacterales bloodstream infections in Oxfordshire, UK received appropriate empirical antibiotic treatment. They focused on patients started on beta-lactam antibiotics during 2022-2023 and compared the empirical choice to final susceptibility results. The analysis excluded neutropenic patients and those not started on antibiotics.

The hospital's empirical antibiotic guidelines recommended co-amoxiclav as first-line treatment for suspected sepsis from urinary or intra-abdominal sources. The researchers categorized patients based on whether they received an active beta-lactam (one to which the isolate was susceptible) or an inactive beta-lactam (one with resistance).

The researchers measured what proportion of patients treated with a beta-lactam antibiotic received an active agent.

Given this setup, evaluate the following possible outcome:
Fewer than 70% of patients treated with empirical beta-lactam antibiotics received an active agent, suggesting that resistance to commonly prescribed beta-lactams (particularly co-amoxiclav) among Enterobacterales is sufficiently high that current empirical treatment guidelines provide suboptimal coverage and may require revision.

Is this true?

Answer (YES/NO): NO